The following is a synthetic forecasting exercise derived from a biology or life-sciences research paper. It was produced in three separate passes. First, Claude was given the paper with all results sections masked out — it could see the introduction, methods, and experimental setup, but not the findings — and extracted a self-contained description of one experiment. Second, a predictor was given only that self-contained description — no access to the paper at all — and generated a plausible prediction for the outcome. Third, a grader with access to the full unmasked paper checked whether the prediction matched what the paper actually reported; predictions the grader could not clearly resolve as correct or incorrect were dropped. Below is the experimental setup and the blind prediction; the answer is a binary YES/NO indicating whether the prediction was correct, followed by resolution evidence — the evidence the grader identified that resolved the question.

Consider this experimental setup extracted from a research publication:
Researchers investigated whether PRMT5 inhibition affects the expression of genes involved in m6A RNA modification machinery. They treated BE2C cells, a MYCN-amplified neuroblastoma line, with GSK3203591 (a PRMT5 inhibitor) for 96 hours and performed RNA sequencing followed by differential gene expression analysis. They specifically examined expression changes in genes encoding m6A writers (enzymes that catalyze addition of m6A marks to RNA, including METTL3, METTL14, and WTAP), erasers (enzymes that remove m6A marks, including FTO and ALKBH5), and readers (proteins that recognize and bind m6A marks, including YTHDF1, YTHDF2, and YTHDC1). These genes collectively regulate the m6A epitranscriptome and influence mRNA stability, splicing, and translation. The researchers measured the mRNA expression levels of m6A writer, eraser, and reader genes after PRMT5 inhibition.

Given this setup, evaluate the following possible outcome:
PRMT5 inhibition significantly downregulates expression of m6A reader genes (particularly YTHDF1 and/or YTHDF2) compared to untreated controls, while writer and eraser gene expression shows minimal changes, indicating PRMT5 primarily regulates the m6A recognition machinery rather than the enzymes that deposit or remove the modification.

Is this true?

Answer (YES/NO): NO